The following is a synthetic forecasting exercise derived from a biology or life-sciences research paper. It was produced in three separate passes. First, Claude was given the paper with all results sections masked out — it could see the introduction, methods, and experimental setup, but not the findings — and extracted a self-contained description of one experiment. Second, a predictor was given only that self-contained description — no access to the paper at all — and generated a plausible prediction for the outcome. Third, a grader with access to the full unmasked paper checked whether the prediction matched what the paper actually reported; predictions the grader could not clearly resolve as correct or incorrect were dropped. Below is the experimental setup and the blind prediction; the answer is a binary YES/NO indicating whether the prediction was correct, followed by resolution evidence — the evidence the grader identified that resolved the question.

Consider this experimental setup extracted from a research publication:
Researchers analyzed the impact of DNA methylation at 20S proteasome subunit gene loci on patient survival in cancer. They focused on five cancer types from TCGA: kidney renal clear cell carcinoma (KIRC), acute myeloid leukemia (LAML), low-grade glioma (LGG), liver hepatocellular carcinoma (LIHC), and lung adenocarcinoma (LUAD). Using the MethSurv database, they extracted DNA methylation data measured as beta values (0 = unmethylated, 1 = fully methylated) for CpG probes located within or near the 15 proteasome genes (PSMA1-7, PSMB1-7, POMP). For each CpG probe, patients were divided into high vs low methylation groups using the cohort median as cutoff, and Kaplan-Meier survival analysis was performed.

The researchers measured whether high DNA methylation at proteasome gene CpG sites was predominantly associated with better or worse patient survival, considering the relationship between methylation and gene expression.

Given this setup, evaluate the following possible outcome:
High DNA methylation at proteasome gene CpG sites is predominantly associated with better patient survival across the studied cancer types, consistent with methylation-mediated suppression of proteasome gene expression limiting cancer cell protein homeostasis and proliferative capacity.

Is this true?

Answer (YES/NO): YES